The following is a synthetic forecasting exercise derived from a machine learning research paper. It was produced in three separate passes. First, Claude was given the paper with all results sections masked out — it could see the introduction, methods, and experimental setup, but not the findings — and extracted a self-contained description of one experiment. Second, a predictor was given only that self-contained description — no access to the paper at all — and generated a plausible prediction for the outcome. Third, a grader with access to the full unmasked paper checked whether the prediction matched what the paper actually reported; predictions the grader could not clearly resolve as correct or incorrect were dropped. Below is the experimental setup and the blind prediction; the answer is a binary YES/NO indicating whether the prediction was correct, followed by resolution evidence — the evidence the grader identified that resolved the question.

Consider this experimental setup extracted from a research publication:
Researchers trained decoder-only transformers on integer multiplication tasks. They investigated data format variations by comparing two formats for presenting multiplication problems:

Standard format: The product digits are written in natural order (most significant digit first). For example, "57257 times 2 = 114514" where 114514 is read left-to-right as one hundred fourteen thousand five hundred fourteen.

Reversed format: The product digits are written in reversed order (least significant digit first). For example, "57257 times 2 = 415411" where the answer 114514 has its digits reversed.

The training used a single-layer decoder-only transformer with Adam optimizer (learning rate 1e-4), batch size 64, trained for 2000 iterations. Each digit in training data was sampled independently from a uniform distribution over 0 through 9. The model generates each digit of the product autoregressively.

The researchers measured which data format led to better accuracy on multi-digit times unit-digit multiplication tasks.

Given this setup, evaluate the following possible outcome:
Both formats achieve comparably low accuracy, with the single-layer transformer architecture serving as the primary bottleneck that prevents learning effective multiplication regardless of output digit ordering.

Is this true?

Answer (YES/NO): NO